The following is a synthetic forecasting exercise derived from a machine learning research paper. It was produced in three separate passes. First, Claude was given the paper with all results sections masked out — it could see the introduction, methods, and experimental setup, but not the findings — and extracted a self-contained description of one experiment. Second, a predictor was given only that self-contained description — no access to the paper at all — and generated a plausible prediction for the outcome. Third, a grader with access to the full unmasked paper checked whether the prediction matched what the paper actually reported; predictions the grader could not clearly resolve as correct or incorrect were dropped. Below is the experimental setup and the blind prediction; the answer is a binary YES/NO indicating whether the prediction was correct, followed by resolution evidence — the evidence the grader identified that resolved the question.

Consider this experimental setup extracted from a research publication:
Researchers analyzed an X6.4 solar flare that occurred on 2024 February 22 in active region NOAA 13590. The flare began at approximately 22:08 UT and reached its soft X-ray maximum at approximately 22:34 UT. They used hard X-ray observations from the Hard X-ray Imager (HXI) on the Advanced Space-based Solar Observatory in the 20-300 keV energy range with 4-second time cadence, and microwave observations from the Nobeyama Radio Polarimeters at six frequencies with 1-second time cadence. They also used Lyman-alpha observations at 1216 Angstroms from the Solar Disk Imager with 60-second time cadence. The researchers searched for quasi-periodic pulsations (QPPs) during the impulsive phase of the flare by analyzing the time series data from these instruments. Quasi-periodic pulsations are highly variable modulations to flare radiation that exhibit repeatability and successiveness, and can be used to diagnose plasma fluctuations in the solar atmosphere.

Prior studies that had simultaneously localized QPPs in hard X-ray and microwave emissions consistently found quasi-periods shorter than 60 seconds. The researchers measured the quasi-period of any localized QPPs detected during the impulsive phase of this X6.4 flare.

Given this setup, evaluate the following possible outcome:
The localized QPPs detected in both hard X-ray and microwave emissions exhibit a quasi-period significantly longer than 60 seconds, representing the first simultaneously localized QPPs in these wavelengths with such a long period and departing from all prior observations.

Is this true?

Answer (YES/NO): YES